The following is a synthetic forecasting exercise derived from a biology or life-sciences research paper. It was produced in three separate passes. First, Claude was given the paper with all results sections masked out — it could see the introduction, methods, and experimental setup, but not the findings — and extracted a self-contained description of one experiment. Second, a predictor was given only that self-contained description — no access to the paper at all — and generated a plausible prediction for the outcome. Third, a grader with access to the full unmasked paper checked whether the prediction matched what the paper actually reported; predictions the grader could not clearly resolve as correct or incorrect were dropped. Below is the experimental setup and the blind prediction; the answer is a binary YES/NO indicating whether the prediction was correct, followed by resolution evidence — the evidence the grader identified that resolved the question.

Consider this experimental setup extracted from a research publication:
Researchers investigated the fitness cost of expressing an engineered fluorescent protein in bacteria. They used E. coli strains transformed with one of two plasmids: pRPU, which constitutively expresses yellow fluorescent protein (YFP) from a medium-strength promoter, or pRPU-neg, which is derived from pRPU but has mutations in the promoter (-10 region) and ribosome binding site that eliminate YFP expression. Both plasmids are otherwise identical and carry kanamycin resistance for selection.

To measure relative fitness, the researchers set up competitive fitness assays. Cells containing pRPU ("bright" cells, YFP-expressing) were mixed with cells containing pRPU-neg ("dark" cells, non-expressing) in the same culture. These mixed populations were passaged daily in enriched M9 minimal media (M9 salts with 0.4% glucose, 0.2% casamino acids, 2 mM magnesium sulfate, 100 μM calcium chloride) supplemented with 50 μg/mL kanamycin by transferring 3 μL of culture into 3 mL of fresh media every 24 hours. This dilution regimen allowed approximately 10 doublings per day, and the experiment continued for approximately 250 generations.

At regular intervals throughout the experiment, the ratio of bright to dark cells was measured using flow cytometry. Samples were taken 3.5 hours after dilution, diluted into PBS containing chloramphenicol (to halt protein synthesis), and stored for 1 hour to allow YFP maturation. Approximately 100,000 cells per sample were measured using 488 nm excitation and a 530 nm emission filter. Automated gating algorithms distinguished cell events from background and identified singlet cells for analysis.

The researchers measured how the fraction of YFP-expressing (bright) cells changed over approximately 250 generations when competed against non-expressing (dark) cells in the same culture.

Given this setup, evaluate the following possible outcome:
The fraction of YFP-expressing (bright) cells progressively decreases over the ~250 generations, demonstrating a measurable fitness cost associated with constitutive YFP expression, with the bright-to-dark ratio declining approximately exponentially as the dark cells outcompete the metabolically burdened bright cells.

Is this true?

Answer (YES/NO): NO